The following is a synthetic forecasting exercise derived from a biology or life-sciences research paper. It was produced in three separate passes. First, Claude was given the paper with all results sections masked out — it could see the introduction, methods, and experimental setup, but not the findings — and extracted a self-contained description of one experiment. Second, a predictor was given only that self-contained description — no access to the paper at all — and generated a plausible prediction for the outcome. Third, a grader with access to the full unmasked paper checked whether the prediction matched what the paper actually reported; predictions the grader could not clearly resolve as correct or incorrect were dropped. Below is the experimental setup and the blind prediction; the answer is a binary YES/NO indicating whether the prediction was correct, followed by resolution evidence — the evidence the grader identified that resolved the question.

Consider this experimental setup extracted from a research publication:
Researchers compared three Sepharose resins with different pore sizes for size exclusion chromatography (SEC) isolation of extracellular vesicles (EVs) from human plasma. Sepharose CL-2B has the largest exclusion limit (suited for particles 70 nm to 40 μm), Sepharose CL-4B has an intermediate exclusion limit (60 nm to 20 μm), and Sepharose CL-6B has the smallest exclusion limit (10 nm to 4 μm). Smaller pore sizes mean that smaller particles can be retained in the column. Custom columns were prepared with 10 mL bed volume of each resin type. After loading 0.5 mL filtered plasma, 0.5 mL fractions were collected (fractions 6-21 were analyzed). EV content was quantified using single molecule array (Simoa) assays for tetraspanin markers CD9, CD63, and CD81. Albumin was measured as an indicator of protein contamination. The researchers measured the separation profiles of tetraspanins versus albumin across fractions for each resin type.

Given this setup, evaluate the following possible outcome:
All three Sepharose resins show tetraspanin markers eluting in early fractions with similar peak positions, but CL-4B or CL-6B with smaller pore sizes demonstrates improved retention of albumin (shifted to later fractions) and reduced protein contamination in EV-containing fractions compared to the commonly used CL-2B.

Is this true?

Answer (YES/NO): NO